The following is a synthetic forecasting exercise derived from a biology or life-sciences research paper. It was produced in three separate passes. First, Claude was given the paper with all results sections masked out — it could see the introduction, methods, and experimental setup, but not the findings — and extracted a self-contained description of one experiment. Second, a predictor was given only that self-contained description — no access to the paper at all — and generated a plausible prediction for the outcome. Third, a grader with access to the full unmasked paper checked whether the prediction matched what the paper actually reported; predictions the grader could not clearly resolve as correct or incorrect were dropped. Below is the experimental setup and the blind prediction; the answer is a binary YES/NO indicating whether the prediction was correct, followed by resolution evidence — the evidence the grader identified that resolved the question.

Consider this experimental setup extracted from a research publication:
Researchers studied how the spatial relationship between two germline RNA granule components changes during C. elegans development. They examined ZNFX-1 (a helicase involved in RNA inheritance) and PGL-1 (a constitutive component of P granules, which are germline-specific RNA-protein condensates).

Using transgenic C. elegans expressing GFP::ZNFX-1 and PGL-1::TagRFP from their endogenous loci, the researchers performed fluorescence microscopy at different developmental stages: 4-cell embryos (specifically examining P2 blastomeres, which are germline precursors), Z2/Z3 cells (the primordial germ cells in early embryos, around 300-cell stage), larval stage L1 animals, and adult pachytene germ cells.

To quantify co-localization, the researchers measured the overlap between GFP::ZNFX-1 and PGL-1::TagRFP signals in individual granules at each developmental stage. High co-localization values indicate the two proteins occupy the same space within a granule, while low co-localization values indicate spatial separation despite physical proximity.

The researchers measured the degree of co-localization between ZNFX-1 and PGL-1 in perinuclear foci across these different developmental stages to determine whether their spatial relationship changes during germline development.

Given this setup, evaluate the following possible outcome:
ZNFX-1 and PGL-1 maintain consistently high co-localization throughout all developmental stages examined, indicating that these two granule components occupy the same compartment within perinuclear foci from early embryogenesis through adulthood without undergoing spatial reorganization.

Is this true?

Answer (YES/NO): NO